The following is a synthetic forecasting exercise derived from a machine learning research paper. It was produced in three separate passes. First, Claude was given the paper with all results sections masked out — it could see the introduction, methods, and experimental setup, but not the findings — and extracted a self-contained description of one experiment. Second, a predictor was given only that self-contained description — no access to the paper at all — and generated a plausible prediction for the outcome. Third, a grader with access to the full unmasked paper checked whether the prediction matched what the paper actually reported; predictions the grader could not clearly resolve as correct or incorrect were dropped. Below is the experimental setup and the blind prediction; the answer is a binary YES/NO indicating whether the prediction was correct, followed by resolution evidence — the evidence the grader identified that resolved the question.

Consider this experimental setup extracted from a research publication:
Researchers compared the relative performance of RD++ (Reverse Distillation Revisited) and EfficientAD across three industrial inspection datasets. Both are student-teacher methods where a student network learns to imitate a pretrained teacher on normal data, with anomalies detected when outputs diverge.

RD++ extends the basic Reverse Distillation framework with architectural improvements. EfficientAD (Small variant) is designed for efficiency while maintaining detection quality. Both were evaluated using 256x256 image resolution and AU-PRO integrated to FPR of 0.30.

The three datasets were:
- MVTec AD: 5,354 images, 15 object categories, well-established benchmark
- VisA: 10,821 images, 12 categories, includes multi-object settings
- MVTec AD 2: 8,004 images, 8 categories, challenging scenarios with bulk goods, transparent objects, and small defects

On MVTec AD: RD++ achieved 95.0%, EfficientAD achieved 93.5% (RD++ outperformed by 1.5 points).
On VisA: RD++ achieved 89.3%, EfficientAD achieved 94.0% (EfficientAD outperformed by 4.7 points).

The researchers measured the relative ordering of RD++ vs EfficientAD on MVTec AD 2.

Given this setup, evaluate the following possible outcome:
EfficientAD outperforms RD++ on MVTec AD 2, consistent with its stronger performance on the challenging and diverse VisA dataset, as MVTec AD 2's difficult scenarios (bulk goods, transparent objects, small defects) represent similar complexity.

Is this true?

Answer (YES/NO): YES